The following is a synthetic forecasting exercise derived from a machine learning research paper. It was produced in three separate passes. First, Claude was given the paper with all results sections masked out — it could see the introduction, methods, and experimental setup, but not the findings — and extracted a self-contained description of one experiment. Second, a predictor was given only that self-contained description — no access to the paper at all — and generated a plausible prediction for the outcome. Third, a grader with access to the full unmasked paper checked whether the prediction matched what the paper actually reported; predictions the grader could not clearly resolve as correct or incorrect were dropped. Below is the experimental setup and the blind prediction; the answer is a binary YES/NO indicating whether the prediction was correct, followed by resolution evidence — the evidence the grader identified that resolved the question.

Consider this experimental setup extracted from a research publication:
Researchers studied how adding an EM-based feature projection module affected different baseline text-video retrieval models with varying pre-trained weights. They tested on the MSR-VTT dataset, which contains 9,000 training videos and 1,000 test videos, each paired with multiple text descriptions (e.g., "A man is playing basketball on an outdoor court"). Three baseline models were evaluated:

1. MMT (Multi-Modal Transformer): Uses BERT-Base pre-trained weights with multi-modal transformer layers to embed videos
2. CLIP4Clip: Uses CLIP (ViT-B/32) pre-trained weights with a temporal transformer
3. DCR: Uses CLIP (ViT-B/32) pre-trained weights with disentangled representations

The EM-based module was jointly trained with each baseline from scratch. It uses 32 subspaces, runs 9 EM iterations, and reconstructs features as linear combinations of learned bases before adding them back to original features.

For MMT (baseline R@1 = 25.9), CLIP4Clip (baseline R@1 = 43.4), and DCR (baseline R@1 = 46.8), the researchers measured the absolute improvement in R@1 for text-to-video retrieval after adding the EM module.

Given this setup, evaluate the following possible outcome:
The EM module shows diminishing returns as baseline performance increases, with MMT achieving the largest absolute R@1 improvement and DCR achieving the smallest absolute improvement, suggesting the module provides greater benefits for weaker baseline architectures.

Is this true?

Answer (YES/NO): NO